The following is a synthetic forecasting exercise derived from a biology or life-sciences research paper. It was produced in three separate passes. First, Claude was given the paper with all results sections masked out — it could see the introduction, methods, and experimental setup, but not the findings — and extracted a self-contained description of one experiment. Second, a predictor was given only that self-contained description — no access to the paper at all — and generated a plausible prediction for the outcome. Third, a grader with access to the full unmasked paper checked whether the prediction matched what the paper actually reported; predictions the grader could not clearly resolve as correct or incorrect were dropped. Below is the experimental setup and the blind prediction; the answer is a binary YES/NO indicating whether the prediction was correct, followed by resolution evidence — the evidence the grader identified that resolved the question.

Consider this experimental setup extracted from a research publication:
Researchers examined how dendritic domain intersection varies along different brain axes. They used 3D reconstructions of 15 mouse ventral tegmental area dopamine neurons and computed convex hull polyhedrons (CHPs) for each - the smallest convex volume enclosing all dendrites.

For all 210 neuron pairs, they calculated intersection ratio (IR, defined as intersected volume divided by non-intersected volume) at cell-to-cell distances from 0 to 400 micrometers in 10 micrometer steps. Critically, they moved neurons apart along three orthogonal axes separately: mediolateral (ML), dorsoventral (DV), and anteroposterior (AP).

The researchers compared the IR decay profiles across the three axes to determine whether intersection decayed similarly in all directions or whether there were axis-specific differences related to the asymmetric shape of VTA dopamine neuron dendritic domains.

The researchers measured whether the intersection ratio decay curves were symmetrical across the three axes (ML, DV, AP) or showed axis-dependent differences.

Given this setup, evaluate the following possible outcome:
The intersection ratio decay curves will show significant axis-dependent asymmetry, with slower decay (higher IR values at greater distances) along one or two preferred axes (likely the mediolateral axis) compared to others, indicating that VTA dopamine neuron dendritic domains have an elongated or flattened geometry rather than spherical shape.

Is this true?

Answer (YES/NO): NO